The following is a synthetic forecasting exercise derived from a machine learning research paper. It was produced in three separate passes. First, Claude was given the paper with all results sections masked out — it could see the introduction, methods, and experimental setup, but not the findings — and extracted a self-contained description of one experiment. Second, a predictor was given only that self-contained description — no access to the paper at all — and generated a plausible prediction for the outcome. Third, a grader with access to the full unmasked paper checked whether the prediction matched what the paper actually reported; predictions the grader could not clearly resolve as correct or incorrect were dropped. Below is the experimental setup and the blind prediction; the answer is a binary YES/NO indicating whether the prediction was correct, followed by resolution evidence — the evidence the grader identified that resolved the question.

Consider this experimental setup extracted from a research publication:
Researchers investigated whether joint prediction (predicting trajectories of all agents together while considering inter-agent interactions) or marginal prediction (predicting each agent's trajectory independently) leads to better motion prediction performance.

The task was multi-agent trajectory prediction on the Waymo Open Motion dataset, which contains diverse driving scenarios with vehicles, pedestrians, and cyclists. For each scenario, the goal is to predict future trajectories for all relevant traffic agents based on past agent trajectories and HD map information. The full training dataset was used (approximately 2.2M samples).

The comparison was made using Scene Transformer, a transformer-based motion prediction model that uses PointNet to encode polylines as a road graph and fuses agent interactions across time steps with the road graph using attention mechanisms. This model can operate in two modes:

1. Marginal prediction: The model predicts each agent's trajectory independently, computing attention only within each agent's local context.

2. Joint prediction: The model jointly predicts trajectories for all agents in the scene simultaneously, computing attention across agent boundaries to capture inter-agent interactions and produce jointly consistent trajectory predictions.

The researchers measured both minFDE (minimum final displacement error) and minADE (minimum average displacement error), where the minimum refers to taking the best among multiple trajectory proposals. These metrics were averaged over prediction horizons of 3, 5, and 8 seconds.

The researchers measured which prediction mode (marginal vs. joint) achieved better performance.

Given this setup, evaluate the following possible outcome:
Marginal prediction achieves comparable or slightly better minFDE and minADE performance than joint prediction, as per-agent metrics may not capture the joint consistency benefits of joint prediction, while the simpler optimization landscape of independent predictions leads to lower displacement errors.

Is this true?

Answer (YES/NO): NO